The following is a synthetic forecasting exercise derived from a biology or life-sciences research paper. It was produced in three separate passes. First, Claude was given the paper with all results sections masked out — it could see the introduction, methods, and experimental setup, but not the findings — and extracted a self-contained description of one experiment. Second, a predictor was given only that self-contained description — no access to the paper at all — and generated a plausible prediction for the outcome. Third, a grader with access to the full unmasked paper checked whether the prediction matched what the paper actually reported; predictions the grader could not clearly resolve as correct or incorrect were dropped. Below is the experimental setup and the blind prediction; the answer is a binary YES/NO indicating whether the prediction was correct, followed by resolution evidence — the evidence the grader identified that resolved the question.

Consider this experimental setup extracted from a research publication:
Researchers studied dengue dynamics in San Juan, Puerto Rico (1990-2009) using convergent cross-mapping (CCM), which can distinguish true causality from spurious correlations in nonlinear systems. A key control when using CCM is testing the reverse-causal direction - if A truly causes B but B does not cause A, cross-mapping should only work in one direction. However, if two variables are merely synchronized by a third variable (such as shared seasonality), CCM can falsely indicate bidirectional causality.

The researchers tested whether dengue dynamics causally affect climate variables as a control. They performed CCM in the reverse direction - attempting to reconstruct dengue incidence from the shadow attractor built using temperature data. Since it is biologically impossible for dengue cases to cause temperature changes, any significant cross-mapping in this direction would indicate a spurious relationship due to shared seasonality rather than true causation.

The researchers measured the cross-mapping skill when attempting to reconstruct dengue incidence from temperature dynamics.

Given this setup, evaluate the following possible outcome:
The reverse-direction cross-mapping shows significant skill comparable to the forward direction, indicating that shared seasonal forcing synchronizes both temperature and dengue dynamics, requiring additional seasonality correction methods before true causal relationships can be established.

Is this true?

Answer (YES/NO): NO